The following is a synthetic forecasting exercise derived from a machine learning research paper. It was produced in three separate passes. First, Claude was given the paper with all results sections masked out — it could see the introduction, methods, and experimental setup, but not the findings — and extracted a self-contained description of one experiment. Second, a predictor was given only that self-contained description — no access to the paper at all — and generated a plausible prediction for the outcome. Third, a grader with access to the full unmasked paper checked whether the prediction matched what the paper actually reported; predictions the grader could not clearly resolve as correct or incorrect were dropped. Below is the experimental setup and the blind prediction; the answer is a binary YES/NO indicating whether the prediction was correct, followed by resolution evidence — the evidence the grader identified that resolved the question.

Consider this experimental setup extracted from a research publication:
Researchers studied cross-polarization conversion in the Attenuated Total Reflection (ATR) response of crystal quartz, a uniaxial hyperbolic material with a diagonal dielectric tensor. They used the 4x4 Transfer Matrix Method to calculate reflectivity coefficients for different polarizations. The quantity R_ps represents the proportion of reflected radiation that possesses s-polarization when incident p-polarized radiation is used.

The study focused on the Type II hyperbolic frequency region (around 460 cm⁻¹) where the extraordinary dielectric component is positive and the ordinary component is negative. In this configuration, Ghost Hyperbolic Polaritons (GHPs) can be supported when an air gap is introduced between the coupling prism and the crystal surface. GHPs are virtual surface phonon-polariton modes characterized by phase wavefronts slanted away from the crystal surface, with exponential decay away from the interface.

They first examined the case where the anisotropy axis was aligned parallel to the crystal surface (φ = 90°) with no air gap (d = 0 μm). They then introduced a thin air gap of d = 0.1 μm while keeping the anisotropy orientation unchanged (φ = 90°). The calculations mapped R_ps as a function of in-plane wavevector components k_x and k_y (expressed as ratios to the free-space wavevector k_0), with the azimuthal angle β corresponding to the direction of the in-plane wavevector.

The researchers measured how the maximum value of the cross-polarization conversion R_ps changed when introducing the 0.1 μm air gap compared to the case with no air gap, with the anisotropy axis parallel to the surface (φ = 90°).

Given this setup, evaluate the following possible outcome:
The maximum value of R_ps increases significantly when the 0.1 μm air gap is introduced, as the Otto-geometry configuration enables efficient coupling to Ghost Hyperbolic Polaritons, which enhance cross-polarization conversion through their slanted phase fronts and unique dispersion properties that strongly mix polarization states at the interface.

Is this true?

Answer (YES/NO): YES